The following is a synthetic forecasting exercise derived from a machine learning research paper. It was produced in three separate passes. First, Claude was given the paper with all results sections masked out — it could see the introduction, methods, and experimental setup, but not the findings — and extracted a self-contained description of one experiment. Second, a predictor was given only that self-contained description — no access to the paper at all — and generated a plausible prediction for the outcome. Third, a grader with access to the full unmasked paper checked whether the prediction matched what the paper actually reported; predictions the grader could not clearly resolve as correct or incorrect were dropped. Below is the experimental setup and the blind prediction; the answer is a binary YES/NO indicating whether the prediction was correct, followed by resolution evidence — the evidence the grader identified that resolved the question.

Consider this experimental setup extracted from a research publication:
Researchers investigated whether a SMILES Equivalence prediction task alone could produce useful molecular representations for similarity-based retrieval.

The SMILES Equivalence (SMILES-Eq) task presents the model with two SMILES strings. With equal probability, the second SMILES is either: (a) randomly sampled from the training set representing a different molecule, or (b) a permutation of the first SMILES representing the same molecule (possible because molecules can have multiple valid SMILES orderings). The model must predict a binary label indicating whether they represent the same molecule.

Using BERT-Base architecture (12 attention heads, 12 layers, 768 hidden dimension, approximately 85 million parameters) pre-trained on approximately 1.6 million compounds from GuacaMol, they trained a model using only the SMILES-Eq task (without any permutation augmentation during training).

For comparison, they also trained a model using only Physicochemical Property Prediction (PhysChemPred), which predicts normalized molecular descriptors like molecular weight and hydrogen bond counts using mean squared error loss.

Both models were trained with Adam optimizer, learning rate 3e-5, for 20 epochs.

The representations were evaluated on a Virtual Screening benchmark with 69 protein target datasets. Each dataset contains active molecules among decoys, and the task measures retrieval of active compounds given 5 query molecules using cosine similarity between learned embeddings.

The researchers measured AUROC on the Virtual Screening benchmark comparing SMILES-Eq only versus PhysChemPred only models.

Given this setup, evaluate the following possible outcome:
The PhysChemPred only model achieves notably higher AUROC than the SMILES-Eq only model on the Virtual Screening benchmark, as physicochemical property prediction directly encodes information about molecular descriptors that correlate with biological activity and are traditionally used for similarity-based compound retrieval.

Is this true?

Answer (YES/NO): YES